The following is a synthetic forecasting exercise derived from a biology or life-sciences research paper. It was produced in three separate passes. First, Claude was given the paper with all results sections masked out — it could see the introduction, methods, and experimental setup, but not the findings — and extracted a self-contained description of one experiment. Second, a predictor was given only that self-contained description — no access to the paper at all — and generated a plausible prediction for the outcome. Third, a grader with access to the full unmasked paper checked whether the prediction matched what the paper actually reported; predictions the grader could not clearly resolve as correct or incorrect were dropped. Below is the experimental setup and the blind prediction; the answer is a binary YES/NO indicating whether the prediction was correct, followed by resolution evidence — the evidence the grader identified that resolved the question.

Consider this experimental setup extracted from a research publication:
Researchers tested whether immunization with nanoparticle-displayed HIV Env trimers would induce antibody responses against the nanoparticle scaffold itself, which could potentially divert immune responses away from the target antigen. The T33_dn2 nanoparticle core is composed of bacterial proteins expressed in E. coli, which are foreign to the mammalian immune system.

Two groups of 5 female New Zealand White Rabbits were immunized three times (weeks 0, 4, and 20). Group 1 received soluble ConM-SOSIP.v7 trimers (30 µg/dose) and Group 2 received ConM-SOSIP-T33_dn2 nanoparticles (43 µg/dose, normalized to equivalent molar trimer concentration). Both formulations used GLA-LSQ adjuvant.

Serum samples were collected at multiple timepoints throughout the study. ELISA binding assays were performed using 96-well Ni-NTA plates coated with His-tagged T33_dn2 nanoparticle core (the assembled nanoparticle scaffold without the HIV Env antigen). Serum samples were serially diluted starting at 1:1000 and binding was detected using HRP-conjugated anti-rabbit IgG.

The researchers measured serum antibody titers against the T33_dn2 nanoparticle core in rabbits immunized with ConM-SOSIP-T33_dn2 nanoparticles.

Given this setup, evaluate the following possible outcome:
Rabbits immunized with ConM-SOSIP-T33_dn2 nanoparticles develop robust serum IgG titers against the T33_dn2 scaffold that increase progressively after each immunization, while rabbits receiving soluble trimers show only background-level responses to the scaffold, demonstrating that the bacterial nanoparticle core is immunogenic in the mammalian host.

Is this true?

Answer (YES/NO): YES